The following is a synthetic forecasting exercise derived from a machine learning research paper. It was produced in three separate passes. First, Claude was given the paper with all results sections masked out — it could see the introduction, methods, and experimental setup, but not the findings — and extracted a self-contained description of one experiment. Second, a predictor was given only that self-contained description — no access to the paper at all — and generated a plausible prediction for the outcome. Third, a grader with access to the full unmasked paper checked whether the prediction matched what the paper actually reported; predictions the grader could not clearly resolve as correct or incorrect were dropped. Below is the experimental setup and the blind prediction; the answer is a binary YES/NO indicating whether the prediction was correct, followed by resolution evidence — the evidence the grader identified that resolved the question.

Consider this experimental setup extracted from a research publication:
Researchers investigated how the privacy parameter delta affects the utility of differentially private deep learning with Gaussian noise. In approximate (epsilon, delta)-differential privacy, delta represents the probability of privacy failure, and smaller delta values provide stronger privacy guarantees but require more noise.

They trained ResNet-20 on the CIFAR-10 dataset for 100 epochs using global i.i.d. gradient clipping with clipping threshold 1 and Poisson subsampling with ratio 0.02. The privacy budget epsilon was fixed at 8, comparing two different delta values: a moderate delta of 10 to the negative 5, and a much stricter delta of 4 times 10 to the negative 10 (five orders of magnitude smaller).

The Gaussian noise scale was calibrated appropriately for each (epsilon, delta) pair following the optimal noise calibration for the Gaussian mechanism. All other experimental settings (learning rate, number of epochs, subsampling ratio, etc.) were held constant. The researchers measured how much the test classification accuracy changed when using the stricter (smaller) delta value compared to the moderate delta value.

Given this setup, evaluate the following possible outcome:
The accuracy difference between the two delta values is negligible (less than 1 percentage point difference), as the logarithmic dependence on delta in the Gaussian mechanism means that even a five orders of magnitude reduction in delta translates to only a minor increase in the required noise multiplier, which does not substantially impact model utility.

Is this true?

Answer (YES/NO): NO